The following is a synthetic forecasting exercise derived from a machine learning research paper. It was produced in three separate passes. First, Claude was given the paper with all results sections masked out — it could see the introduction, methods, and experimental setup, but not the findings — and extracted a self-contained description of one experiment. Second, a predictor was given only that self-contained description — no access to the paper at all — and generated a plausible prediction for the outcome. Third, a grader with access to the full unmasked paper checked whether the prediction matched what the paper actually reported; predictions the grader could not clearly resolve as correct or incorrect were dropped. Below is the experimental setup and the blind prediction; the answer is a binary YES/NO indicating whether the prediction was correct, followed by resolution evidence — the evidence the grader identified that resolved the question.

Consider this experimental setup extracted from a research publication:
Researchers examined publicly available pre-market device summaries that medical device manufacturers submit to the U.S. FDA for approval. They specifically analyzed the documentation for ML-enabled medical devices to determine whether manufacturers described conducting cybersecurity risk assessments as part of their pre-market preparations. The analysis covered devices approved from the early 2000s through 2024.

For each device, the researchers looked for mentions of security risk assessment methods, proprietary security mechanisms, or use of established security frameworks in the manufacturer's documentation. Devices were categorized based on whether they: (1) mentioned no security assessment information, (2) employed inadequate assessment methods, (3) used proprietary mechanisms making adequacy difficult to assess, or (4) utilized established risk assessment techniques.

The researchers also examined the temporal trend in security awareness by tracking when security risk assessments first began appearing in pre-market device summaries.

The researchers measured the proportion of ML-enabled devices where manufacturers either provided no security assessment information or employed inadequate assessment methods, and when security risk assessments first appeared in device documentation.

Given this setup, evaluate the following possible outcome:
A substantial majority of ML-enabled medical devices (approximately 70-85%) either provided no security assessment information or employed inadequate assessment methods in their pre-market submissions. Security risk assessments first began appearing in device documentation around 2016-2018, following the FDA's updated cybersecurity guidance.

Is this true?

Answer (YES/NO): NO